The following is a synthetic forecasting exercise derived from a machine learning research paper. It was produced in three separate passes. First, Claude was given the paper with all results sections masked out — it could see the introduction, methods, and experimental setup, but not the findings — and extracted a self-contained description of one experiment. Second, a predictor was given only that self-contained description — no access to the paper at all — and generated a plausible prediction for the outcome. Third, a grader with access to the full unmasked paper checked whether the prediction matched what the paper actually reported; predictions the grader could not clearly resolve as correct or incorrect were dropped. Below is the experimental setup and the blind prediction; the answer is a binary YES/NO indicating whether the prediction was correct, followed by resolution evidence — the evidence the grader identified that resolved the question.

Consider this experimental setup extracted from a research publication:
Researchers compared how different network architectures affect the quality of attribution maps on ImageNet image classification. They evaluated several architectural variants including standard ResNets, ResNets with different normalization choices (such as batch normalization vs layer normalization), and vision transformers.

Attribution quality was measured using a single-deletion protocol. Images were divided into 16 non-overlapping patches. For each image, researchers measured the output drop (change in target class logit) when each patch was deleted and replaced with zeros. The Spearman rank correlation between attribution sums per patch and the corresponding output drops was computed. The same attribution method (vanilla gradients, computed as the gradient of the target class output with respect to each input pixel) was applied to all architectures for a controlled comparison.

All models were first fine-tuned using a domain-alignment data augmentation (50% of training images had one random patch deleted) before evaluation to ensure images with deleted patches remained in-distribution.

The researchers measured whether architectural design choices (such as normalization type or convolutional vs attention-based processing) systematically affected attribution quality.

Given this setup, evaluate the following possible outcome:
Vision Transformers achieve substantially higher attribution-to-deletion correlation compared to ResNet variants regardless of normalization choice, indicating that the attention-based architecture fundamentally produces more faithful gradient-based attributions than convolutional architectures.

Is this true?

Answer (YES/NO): NO